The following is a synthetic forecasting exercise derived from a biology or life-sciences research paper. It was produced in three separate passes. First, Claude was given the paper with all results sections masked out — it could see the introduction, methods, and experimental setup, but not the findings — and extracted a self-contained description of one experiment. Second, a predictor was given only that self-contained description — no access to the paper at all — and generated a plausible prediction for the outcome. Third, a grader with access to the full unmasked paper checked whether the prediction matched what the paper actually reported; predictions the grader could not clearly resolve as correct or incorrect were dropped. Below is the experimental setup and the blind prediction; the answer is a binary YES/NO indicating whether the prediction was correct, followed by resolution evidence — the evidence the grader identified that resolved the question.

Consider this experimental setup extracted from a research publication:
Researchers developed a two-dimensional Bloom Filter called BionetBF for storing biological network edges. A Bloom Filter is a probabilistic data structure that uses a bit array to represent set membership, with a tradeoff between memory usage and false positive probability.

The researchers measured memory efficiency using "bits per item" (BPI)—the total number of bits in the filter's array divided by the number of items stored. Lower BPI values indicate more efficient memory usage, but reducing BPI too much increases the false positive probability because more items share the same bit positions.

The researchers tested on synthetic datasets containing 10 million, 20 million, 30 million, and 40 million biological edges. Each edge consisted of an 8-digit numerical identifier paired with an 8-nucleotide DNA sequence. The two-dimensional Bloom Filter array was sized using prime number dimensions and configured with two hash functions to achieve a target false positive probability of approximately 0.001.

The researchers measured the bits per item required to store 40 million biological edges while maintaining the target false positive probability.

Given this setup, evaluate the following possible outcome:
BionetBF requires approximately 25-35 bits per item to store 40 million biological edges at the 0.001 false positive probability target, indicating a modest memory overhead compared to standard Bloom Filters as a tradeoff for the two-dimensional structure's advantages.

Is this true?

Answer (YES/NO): NO